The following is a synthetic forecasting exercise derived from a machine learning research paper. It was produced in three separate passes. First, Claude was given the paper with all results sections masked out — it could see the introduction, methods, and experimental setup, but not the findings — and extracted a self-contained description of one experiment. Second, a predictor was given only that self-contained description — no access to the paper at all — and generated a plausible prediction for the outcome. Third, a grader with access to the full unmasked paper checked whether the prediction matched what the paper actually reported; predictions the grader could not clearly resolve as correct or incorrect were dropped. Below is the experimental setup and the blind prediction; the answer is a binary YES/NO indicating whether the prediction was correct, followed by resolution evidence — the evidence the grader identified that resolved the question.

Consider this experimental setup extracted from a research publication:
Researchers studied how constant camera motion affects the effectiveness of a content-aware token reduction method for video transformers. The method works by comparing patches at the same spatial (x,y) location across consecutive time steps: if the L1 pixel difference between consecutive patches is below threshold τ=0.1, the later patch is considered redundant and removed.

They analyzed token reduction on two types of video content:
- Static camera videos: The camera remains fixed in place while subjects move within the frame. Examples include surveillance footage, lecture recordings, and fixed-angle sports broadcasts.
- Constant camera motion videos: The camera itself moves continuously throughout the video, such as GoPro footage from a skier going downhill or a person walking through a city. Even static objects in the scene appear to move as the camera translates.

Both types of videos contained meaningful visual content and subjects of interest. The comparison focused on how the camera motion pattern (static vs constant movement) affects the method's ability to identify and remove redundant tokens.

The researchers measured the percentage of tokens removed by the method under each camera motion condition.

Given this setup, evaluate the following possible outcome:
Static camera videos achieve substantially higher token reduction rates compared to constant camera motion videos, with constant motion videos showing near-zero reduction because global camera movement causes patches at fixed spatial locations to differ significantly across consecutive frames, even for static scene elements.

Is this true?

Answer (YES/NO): YES